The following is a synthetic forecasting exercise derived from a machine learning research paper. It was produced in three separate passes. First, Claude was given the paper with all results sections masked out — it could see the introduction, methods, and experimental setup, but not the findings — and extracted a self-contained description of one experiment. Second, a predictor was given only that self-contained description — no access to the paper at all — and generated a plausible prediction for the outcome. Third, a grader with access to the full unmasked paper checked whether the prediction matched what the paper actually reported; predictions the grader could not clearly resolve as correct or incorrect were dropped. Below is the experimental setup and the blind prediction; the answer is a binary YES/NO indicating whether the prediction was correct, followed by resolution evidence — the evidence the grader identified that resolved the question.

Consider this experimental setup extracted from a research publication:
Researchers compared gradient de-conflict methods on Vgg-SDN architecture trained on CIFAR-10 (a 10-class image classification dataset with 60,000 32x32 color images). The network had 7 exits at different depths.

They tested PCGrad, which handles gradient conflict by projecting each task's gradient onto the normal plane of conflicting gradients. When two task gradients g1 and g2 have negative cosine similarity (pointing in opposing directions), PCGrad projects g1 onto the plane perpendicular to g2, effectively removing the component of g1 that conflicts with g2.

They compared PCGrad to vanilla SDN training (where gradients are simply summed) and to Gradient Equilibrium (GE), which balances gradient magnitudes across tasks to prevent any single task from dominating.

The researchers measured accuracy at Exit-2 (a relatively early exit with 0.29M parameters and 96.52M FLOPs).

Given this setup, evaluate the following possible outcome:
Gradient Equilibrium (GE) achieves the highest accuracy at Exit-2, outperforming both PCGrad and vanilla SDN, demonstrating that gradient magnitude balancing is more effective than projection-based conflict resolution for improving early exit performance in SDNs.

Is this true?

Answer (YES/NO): NO